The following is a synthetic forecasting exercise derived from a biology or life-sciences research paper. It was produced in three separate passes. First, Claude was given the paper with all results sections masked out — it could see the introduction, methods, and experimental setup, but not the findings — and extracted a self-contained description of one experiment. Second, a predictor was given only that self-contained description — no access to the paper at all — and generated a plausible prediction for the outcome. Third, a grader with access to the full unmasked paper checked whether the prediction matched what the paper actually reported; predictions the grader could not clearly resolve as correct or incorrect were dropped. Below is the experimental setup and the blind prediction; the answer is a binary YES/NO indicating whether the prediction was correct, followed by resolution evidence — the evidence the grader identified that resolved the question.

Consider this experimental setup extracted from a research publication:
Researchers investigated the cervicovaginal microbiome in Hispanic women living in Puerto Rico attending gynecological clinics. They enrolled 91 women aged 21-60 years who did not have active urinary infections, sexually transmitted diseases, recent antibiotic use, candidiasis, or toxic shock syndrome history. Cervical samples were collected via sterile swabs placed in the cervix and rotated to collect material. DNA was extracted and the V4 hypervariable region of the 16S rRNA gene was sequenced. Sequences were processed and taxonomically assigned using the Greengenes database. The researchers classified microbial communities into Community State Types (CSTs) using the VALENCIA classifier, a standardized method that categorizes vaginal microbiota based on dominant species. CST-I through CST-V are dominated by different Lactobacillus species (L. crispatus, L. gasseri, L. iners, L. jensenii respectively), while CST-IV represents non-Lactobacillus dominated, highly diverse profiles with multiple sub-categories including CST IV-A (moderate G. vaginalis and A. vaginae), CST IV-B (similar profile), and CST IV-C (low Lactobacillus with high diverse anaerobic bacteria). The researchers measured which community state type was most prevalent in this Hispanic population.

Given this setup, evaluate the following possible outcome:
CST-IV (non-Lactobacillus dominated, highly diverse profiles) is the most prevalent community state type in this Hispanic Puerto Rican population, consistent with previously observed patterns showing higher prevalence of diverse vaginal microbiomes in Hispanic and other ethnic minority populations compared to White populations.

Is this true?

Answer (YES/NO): YES